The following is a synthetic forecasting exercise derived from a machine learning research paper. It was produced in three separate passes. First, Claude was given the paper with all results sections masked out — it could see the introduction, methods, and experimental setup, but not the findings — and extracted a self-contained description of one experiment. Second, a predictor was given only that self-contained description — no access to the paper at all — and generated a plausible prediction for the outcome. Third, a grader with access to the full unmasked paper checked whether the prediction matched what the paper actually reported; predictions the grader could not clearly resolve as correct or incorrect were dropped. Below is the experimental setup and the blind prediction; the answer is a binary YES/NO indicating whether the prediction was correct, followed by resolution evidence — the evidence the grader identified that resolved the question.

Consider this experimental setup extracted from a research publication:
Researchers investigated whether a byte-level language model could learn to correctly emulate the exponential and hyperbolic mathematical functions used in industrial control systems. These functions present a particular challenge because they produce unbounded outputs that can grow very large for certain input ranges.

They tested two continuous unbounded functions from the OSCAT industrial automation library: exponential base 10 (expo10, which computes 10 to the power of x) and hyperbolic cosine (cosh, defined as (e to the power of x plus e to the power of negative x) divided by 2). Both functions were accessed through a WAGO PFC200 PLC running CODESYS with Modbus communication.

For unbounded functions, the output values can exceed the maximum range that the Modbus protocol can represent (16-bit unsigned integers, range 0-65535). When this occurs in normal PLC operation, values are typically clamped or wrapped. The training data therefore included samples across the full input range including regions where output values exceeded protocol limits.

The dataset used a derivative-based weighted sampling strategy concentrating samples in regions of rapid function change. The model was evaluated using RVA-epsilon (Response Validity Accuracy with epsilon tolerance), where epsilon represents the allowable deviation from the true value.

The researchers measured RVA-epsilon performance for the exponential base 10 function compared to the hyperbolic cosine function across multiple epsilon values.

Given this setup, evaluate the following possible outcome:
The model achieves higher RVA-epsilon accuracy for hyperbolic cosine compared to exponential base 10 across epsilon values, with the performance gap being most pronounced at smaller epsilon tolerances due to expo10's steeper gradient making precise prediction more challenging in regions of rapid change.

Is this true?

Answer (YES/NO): YES